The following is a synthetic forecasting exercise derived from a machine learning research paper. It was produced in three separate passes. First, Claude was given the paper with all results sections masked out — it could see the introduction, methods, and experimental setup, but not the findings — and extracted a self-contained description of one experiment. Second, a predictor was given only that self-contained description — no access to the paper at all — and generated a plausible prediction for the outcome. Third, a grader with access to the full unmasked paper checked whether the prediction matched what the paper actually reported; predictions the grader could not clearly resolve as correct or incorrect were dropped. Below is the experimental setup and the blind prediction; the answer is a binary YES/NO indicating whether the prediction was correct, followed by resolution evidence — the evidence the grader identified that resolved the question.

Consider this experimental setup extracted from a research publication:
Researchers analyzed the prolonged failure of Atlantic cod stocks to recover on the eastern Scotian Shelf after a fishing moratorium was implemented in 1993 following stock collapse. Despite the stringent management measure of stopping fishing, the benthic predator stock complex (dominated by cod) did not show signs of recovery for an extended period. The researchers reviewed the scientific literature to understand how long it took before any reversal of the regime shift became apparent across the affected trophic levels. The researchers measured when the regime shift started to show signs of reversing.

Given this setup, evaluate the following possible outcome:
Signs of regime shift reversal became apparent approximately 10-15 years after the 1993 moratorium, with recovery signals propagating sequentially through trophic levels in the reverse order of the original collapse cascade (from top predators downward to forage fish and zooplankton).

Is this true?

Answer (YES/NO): NO